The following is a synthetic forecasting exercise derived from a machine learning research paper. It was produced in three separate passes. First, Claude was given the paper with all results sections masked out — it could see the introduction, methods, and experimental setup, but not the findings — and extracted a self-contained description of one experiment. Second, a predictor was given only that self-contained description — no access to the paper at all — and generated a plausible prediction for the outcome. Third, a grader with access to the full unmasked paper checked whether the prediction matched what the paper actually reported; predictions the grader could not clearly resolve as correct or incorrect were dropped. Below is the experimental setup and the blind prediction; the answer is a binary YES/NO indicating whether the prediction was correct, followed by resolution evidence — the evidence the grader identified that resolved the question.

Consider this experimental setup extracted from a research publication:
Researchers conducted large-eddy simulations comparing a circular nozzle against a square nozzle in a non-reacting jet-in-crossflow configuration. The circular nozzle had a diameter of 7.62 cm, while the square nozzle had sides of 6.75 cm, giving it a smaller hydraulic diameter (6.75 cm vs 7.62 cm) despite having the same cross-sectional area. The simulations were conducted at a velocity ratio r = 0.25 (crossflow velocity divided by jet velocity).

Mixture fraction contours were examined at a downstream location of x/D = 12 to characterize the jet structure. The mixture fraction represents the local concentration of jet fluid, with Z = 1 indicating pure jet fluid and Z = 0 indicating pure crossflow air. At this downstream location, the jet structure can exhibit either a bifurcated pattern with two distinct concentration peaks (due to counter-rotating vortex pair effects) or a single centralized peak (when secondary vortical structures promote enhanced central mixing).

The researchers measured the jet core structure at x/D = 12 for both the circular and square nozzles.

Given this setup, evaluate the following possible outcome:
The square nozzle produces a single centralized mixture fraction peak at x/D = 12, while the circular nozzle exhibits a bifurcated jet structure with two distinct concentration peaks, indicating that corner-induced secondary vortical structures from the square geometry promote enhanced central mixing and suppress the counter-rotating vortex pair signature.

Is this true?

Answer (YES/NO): YES